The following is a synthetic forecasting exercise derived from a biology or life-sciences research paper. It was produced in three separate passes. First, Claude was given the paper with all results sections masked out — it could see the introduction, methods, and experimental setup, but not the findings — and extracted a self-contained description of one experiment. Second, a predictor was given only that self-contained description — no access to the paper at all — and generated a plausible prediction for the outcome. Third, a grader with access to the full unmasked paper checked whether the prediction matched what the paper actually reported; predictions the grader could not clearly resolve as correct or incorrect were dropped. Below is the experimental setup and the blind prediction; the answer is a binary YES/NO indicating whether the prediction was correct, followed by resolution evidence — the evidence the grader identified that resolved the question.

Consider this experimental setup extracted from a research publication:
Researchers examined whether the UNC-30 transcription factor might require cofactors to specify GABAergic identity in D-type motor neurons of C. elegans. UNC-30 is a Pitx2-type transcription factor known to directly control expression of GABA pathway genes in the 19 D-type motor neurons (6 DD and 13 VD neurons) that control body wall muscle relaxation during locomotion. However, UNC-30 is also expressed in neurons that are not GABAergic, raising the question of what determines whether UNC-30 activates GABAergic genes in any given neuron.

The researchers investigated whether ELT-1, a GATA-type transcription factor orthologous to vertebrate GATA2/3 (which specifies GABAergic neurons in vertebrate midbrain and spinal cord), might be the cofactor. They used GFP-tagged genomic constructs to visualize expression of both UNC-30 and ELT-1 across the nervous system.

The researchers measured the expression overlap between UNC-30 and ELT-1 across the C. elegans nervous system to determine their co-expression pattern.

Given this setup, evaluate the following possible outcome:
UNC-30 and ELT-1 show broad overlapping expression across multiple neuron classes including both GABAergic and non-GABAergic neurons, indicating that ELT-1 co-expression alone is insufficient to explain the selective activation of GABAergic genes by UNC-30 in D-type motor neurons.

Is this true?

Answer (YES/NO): NO